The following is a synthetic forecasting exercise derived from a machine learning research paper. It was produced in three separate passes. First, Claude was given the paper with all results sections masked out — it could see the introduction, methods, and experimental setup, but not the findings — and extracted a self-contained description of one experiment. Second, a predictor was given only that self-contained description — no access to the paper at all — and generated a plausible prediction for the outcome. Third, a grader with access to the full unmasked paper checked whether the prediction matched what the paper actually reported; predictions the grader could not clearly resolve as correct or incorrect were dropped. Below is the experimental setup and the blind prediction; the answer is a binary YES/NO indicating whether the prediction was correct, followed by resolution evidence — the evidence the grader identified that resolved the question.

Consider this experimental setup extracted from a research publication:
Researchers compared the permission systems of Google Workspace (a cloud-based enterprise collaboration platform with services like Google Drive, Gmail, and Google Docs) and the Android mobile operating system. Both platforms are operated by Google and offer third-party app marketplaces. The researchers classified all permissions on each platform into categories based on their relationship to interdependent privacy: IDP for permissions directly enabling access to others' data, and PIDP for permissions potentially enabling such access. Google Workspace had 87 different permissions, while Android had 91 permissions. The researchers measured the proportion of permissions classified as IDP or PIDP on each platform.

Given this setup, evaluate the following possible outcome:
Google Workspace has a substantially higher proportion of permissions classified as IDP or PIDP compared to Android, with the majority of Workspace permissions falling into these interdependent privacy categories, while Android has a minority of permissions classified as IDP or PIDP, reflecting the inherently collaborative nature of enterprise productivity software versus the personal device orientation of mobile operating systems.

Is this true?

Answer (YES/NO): YES